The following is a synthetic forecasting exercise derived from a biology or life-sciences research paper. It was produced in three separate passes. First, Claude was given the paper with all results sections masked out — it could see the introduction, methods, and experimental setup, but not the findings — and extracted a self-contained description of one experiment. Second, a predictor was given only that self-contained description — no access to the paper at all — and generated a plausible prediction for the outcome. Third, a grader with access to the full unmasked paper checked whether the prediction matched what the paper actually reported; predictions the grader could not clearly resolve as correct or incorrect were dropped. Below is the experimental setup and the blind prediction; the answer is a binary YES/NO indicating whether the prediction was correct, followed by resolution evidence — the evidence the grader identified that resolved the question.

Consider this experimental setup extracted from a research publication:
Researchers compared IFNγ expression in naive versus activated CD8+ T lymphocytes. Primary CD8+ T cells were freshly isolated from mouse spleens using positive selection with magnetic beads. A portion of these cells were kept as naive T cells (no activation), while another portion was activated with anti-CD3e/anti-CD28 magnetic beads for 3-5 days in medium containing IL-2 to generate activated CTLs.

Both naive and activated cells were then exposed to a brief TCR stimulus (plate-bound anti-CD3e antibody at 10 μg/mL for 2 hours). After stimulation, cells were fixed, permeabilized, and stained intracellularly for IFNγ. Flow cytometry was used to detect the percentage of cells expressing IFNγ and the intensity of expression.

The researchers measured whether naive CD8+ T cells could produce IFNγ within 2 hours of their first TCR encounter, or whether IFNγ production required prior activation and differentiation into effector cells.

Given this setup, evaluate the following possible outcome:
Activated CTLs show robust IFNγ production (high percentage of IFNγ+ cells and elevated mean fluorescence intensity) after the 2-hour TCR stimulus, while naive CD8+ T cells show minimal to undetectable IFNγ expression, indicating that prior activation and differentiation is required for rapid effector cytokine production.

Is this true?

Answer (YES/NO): NO